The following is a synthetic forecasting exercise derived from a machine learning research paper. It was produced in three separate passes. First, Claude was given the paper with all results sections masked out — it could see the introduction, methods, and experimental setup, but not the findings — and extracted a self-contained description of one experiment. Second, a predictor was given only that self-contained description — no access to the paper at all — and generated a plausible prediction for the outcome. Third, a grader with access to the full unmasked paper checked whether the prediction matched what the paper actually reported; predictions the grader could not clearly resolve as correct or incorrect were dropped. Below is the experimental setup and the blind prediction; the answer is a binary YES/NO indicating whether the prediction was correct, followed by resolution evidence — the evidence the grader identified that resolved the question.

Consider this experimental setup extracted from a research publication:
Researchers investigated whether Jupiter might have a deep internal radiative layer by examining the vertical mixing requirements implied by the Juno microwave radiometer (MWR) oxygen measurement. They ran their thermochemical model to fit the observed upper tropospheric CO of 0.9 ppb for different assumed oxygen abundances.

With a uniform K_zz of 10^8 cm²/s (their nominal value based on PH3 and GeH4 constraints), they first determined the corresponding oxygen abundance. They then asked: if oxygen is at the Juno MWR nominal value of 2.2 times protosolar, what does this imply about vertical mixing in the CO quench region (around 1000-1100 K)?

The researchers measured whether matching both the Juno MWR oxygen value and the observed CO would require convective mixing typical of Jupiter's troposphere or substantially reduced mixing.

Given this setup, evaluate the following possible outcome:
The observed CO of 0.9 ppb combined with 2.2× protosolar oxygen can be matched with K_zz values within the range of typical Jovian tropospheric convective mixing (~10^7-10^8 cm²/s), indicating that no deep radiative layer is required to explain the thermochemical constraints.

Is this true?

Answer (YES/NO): NO